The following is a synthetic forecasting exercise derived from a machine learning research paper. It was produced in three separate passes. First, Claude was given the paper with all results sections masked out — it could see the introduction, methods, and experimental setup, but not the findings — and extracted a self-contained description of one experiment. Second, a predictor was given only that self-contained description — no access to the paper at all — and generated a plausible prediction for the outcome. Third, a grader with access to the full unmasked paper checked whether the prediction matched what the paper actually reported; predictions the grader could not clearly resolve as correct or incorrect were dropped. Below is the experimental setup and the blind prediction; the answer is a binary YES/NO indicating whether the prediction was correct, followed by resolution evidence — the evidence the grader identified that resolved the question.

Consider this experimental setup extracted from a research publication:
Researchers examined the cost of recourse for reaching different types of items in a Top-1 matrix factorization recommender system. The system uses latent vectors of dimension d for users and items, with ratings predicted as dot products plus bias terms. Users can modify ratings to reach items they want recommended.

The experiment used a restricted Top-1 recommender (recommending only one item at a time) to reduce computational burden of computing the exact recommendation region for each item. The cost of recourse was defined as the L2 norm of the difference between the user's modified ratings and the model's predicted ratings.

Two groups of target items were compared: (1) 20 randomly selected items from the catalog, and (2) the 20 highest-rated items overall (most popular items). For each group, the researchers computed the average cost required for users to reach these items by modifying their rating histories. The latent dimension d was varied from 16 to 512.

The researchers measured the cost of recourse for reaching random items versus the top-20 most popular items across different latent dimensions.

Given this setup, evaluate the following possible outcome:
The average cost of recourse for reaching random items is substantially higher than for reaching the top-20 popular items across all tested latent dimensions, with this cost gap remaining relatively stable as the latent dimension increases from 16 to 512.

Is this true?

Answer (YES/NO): NO